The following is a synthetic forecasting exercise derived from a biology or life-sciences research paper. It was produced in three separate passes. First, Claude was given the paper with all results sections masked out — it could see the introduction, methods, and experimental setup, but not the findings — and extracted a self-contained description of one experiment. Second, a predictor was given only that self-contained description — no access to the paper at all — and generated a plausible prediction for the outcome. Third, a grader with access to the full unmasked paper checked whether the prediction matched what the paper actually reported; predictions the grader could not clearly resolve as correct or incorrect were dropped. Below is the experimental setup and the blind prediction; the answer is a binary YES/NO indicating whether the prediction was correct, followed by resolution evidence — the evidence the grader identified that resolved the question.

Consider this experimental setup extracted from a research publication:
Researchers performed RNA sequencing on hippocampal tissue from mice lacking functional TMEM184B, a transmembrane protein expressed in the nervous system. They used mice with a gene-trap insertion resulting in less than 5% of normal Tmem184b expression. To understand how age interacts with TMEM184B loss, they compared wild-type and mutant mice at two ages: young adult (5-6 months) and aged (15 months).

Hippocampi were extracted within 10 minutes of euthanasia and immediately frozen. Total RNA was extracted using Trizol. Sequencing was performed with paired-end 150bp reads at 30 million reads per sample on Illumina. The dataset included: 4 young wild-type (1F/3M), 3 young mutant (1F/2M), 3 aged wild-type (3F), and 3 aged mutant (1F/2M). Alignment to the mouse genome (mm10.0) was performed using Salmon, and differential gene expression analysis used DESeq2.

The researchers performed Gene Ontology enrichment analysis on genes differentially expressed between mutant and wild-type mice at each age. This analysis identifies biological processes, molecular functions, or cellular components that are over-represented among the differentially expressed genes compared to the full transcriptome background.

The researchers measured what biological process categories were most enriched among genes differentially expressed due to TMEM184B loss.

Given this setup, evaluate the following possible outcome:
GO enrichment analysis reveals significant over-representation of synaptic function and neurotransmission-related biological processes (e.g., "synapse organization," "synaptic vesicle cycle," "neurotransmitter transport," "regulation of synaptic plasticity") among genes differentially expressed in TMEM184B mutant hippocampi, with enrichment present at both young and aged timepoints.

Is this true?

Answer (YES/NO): YES